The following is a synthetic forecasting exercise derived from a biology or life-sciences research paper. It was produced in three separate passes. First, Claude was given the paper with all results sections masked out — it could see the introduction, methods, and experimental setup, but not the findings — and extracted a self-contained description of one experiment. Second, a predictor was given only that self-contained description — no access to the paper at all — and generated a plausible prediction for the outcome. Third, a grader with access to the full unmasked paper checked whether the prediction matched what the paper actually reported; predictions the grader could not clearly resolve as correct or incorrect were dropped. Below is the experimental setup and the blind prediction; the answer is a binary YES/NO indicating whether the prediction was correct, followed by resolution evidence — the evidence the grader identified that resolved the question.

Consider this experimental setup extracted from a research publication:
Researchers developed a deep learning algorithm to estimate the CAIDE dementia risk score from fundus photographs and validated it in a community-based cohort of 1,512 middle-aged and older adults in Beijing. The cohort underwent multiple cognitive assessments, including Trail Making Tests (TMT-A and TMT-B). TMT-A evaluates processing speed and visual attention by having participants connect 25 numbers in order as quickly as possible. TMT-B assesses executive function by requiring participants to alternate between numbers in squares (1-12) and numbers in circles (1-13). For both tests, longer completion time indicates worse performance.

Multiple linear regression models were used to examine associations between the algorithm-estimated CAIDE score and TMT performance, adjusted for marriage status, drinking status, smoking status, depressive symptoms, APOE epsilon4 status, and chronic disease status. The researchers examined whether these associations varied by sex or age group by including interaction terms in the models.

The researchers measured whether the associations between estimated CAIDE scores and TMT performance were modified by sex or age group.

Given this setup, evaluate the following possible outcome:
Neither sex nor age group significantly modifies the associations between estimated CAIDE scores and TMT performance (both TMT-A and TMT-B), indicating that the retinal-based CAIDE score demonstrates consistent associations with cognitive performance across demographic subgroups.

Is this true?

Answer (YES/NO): YES